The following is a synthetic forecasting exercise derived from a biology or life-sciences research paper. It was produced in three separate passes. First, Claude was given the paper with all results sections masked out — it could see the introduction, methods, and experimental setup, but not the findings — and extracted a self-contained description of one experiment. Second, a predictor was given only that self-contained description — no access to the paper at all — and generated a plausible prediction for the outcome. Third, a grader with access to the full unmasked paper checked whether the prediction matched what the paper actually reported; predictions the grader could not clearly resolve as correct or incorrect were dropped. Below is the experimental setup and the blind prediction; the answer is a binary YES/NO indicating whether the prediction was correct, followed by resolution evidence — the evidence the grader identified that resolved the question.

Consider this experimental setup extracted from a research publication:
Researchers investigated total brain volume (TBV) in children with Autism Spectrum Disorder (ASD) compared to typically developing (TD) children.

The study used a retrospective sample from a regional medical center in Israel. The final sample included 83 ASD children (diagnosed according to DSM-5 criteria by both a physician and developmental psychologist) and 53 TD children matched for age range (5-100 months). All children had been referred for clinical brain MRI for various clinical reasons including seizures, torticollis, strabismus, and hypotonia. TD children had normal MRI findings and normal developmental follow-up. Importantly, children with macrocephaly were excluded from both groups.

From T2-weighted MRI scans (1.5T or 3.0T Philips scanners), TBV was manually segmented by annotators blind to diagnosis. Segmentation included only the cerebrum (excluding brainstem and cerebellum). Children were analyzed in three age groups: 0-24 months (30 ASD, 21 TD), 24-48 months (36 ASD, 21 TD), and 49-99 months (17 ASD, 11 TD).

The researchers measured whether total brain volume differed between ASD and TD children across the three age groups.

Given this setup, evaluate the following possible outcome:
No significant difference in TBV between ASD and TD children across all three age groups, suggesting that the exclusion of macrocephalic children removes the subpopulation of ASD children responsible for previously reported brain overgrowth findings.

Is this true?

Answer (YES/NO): NO